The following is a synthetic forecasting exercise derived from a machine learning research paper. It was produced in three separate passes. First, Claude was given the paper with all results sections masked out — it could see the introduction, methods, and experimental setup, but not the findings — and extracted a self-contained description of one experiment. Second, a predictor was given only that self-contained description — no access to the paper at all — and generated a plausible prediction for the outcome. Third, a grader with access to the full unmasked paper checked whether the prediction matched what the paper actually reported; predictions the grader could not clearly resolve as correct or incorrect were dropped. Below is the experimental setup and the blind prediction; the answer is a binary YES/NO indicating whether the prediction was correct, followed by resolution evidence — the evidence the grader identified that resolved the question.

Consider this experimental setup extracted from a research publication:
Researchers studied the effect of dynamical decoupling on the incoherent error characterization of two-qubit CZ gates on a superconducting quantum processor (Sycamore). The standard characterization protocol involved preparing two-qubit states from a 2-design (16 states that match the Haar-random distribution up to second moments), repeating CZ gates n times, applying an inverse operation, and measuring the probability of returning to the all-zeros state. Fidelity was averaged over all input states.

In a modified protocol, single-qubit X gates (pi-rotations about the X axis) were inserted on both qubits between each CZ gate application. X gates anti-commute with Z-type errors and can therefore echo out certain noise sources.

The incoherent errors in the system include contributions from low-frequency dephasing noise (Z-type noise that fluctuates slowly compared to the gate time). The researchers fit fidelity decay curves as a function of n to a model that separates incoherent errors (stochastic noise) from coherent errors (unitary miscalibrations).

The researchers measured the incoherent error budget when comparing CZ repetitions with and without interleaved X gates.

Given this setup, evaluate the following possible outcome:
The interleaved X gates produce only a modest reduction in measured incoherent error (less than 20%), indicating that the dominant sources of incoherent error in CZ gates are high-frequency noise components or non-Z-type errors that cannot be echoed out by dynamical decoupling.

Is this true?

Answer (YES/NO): YES